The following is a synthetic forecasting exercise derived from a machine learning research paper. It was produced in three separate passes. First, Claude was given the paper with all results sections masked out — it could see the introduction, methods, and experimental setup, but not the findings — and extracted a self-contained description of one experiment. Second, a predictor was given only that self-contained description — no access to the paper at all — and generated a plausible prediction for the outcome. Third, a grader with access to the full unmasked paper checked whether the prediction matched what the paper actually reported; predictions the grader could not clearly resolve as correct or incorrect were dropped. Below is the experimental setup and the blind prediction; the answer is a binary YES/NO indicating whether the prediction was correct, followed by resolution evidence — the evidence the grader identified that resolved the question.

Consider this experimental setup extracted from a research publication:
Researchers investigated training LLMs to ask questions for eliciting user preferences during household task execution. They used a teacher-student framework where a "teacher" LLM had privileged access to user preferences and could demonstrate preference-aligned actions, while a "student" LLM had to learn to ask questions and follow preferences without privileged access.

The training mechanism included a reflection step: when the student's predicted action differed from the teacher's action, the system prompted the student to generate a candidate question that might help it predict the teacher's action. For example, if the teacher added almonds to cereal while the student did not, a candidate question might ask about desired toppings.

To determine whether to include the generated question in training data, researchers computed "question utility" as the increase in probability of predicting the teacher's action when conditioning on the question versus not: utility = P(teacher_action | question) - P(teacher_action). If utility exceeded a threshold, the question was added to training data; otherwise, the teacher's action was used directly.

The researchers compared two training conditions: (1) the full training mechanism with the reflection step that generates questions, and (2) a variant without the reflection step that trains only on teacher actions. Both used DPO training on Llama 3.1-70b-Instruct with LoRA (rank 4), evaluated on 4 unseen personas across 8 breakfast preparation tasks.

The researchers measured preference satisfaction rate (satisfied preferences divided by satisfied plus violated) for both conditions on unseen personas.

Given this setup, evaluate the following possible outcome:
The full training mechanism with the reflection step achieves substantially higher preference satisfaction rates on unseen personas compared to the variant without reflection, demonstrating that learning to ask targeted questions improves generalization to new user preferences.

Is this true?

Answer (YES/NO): YES